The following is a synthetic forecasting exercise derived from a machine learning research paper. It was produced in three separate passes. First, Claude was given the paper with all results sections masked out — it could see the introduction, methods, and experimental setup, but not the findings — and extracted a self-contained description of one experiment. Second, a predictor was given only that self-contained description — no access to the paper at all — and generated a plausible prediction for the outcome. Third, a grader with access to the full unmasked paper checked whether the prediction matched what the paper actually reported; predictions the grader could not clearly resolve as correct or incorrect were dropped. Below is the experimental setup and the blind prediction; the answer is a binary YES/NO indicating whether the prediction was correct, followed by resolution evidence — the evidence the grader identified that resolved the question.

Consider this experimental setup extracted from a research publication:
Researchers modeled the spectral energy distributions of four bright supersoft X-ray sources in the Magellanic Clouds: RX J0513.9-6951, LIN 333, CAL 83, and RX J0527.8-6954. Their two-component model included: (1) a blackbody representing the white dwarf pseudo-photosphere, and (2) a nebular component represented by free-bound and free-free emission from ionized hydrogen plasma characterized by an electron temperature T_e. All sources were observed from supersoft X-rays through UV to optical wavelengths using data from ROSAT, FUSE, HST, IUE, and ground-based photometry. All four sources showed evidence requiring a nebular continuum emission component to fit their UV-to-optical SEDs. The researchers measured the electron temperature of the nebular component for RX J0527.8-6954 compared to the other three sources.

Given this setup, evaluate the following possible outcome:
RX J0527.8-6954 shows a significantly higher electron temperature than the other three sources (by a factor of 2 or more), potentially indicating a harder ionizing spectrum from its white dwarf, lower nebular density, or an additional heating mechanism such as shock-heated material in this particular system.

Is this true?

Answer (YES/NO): NO